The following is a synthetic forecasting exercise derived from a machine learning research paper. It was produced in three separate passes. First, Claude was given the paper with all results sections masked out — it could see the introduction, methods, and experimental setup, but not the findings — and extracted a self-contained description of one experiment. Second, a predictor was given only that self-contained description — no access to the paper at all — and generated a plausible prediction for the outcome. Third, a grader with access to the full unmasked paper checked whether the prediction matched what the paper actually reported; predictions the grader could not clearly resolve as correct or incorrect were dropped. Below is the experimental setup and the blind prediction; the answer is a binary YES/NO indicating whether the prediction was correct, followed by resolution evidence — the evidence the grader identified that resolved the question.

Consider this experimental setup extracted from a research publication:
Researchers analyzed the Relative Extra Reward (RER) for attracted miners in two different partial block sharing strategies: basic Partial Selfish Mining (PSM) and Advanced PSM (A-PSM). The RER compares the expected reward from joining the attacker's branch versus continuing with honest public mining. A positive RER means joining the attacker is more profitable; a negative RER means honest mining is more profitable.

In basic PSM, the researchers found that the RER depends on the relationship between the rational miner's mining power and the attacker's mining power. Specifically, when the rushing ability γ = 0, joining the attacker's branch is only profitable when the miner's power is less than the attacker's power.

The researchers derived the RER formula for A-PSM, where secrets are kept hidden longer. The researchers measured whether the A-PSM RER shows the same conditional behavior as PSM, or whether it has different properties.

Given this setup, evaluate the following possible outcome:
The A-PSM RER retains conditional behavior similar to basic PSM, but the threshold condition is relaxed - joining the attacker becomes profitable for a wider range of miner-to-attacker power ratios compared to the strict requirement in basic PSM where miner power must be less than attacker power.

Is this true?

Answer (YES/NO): NO